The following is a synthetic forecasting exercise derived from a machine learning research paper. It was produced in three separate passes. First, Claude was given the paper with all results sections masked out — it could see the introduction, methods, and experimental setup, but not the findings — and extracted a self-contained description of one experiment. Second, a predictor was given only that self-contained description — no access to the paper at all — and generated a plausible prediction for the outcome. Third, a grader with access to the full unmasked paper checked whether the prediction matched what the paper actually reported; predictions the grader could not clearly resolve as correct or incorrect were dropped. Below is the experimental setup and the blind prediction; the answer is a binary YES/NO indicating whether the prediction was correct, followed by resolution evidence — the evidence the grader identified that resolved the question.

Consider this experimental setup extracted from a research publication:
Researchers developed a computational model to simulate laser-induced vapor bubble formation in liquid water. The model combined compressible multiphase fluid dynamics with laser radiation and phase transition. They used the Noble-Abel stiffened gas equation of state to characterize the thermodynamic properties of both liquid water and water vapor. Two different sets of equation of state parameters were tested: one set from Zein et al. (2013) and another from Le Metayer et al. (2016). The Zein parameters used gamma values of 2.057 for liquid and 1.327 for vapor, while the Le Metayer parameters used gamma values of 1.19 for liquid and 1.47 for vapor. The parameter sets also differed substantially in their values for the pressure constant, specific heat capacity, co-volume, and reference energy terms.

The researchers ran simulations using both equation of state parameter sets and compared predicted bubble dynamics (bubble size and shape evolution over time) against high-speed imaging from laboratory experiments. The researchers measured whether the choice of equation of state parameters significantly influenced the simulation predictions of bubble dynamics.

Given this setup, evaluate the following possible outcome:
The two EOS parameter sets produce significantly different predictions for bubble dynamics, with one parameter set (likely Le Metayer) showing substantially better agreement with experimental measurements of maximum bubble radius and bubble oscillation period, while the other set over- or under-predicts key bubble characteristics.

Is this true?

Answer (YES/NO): NO